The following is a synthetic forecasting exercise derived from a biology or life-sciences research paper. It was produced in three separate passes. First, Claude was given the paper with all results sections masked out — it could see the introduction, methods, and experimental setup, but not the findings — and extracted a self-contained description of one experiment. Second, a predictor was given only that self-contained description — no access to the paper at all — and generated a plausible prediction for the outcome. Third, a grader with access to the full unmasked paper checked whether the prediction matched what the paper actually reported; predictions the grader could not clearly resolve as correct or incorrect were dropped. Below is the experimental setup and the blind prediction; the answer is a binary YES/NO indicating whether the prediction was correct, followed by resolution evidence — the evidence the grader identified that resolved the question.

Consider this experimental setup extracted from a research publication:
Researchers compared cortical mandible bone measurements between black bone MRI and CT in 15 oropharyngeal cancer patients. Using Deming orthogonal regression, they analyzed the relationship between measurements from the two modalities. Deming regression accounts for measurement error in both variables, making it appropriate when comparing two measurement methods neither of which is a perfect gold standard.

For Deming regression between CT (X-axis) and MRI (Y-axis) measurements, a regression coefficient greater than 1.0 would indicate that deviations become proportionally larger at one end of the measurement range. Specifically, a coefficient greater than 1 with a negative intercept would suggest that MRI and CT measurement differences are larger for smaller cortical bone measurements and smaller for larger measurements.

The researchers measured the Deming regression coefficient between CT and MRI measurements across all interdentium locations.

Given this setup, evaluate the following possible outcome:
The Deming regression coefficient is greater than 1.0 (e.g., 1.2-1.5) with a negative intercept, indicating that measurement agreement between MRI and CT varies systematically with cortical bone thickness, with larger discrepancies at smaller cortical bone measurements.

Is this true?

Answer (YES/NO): YES